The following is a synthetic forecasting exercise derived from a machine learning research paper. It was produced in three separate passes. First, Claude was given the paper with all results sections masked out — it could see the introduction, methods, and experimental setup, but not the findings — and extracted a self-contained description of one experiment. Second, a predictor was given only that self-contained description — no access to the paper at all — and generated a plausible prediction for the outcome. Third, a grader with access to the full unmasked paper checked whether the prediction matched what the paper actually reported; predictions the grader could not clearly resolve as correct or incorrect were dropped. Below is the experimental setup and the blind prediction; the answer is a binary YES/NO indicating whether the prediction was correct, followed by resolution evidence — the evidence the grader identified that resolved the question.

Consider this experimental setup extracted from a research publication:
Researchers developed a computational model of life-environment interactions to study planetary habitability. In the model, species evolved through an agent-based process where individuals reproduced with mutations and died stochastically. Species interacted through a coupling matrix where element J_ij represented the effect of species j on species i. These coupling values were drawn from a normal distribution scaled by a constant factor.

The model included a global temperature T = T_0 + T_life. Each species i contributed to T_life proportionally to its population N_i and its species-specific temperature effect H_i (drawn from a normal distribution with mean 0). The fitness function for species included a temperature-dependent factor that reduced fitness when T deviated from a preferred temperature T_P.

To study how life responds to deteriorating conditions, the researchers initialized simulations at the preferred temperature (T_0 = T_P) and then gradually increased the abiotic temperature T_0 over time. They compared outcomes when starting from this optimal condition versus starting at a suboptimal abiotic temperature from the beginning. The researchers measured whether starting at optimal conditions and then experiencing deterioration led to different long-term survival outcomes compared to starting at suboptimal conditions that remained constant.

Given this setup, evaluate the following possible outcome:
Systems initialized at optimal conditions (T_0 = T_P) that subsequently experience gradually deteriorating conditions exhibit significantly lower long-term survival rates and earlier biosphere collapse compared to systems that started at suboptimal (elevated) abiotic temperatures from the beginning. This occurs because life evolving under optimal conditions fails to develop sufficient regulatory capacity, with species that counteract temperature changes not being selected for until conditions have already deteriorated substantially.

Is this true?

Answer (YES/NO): NO